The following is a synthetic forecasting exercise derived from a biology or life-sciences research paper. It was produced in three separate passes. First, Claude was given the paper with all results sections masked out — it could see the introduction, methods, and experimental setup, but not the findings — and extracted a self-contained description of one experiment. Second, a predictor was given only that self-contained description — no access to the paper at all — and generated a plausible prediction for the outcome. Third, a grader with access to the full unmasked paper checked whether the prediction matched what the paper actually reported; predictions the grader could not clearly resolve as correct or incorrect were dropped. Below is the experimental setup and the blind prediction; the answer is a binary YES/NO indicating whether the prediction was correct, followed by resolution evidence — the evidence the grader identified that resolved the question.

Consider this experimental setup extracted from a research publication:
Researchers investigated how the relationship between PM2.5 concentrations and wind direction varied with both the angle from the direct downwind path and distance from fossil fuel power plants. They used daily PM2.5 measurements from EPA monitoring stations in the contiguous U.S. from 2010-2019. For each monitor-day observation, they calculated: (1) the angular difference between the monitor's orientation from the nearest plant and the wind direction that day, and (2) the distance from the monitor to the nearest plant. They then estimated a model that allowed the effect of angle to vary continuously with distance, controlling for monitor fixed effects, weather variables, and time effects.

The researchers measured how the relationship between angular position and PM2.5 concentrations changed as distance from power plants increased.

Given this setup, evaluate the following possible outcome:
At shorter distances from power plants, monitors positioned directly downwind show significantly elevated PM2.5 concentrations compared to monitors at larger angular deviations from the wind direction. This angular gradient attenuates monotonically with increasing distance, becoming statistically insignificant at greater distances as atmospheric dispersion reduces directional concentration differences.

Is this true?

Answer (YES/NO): YES